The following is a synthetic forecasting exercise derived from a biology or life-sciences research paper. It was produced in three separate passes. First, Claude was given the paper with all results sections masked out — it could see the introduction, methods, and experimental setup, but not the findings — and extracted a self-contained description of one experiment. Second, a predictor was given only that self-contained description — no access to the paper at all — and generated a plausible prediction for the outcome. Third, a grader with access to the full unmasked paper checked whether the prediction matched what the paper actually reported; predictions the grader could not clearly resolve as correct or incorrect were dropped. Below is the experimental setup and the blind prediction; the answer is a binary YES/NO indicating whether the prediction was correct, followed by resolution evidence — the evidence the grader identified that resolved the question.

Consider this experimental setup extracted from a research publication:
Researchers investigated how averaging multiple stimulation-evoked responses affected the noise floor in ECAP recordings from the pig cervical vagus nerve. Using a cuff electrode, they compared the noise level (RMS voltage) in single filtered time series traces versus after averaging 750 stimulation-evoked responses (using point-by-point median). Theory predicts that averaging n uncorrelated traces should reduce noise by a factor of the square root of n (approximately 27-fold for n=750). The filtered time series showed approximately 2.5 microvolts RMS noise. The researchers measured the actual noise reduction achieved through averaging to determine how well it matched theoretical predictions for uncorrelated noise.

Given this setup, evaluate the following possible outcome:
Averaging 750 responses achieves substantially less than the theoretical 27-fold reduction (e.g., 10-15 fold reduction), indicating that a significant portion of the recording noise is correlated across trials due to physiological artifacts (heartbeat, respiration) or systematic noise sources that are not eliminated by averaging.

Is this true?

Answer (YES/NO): NO